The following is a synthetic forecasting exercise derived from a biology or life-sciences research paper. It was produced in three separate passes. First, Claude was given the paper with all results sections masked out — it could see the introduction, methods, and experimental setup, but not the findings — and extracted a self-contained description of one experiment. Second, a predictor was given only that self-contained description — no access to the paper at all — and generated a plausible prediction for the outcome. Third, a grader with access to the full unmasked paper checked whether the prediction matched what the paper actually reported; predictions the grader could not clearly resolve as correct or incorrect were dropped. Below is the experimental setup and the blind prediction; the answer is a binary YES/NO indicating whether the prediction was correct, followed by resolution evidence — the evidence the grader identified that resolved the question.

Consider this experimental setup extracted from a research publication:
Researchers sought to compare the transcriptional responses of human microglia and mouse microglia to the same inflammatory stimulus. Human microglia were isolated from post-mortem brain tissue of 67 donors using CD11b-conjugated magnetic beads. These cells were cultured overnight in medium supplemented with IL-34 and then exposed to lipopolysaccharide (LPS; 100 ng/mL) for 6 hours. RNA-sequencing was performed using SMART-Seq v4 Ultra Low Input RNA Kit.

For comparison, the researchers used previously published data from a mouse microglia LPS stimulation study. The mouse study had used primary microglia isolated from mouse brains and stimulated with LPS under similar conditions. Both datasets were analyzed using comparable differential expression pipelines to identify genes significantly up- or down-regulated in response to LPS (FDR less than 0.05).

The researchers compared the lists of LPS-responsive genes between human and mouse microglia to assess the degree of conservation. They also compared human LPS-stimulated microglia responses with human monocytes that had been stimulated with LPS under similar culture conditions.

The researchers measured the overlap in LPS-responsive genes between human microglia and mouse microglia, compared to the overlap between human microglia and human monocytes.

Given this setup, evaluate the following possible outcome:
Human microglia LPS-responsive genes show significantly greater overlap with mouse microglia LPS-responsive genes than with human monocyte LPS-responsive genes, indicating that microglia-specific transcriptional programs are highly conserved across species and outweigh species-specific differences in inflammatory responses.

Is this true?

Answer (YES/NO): NO